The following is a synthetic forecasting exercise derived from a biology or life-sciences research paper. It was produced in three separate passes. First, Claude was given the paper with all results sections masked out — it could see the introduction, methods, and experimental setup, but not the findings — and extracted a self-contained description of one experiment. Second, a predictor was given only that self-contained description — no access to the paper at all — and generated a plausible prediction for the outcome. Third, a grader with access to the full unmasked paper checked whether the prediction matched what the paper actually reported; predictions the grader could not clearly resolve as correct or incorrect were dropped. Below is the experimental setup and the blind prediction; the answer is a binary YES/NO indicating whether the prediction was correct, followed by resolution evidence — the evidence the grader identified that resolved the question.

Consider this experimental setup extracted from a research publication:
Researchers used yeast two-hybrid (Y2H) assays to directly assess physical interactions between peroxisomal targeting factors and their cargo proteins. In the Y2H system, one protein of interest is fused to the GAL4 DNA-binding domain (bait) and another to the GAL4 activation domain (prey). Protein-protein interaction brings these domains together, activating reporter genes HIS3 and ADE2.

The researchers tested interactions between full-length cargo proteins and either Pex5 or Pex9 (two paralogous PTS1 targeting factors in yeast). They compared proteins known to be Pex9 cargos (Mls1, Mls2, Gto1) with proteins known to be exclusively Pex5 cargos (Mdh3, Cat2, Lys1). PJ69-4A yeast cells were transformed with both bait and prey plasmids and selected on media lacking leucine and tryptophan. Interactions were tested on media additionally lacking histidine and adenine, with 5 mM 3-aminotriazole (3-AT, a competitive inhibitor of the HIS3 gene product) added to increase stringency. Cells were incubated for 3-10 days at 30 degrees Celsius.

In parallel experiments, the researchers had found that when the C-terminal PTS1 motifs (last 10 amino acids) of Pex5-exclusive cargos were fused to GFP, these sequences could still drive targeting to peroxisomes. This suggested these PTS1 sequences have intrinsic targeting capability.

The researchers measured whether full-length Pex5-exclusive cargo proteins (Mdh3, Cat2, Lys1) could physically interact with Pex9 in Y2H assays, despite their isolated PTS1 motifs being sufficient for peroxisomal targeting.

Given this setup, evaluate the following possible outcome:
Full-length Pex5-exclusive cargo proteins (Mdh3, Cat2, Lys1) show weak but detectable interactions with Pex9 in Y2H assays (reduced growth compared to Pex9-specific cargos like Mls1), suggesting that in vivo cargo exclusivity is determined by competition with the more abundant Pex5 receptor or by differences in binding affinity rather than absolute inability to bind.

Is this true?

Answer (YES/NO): NO